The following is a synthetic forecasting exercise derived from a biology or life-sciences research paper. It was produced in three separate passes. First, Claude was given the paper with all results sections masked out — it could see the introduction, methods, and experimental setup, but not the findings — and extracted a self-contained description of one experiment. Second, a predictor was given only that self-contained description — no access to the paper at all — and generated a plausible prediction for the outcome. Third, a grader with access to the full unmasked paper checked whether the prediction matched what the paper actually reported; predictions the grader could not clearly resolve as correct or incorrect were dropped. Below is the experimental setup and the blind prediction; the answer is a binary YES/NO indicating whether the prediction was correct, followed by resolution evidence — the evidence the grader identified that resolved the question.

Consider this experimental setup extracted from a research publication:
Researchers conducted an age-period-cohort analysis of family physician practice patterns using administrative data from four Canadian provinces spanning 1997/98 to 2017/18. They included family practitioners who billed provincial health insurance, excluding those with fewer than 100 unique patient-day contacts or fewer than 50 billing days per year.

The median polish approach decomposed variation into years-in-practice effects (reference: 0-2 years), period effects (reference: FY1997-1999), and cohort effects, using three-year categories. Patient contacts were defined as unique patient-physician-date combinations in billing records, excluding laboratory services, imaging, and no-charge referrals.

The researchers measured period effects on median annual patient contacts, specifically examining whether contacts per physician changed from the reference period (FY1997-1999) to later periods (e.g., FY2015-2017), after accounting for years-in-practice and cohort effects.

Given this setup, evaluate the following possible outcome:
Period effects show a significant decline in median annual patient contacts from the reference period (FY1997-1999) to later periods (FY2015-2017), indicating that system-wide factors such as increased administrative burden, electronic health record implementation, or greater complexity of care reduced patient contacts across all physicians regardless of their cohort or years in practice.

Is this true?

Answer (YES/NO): YES